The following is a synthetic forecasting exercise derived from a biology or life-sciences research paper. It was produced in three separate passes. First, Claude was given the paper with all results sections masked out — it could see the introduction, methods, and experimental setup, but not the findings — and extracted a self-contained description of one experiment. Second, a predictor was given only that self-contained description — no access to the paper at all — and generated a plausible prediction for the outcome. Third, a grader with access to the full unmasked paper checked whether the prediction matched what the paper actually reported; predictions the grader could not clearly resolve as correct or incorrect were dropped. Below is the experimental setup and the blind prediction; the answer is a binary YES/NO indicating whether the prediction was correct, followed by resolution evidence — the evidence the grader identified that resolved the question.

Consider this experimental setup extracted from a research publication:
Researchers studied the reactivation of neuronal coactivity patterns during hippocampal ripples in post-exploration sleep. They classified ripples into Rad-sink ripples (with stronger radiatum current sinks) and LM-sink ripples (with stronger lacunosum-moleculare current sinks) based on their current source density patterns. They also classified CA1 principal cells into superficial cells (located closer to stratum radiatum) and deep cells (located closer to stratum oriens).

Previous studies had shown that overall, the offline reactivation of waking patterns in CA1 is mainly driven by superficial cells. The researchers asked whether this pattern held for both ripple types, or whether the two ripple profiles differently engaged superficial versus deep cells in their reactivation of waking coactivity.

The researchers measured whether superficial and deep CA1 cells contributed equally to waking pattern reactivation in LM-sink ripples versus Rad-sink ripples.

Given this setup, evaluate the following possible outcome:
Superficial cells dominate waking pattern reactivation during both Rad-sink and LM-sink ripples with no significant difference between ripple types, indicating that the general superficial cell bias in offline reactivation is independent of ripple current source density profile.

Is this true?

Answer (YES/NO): NO